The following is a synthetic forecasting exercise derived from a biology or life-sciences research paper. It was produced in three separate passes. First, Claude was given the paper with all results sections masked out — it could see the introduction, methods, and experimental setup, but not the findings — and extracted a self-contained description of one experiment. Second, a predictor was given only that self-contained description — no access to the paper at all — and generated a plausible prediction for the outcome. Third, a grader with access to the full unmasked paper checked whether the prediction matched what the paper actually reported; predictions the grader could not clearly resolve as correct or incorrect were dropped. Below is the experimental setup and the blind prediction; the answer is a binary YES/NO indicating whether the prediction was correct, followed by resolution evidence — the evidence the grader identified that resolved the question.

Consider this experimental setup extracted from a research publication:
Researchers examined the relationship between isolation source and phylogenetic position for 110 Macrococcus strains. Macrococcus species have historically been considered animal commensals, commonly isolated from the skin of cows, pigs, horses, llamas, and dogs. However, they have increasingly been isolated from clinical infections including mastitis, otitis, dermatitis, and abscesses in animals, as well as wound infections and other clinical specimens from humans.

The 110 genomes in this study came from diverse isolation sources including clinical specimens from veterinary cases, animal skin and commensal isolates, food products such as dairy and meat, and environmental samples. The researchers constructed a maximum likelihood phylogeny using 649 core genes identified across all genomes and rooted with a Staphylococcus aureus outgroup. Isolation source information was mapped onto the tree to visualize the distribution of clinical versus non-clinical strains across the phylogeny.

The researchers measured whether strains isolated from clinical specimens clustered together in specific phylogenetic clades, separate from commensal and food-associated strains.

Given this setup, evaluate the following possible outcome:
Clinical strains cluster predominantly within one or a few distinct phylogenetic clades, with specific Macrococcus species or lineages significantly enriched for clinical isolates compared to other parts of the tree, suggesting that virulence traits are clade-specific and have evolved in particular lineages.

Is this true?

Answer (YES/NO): NO